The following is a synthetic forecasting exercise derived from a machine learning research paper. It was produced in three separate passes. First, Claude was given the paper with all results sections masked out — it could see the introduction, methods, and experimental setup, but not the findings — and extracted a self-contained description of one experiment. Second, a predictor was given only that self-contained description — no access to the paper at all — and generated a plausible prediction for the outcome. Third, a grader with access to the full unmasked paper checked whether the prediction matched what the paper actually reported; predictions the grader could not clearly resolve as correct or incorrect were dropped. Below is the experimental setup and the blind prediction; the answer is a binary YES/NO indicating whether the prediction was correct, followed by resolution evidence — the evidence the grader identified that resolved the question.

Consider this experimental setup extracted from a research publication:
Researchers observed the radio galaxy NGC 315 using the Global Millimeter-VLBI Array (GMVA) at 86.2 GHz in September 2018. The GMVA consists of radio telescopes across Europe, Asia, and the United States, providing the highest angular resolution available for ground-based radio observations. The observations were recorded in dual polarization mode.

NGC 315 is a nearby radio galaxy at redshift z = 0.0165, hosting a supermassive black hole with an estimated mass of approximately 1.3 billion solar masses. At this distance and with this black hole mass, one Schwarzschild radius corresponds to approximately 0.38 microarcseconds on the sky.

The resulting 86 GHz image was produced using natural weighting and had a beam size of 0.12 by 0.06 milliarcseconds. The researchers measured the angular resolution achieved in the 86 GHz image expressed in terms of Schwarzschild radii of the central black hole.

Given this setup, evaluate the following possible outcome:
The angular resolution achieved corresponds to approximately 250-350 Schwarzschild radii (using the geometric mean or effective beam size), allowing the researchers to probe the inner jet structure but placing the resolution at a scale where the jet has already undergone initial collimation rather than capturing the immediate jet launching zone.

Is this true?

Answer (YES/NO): NO